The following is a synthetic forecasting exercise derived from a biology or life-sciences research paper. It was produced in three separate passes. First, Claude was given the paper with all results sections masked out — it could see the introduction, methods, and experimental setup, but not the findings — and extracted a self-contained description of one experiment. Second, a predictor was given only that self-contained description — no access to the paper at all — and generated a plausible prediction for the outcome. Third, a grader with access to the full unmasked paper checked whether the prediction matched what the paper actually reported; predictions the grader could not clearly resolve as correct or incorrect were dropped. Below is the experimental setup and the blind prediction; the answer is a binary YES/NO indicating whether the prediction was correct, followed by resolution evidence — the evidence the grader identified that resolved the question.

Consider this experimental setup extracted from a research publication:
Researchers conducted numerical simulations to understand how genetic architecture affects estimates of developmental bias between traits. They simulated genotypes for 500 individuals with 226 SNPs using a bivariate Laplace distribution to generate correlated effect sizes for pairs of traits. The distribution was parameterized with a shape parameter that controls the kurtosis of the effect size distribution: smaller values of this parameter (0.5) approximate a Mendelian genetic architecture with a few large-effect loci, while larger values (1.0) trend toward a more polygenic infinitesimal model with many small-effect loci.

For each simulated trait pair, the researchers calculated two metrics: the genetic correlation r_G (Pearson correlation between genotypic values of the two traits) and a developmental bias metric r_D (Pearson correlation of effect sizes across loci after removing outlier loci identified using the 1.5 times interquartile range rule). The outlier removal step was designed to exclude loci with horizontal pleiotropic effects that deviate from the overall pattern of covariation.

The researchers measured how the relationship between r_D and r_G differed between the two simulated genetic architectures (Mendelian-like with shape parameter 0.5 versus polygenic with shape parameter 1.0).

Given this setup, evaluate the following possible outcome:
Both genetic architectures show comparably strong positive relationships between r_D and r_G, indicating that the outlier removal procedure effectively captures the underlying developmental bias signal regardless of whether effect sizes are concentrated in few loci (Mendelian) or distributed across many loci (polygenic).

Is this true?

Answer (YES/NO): NO